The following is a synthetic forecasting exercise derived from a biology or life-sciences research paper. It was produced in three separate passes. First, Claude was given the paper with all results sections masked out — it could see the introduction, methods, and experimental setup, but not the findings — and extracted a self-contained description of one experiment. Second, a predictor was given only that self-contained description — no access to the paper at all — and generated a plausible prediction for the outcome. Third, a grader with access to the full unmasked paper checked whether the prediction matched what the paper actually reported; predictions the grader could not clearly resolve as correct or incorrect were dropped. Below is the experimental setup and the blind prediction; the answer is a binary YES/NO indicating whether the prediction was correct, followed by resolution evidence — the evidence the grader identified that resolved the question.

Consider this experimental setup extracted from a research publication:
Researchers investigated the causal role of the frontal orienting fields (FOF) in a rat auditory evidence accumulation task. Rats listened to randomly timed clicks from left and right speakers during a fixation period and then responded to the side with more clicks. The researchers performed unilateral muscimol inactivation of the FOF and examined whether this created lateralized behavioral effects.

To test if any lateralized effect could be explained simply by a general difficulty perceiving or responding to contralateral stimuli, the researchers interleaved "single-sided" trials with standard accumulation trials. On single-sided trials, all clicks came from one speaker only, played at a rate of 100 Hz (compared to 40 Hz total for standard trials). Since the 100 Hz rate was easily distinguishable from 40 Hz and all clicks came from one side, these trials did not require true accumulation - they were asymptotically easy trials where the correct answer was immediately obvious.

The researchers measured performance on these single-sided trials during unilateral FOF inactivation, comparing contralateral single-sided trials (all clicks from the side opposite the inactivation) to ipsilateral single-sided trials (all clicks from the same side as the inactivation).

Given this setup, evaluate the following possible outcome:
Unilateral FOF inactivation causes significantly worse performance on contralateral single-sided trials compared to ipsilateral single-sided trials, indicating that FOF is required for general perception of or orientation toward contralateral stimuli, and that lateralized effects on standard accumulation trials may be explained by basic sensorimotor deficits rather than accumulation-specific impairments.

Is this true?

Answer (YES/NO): NO